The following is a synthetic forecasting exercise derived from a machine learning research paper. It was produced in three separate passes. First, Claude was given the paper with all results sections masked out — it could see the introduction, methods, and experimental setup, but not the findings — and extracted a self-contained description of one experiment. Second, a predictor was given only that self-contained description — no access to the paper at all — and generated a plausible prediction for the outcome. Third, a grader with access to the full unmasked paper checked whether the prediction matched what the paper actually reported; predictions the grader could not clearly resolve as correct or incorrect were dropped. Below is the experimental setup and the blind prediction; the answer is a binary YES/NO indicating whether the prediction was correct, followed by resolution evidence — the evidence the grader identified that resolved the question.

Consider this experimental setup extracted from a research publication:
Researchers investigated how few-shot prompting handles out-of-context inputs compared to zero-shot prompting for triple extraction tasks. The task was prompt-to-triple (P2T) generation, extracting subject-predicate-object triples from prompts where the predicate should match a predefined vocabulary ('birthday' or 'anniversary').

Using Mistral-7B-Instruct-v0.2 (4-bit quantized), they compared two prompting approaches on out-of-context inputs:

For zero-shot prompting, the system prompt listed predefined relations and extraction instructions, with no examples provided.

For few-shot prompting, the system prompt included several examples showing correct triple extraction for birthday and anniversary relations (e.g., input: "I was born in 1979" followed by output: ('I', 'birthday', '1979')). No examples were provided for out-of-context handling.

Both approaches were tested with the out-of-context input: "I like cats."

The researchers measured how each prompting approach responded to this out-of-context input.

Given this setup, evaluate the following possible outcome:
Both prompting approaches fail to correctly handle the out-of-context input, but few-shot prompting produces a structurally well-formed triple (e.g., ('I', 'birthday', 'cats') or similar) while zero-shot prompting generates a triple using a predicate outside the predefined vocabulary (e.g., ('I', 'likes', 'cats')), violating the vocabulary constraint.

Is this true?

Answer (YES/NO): NO